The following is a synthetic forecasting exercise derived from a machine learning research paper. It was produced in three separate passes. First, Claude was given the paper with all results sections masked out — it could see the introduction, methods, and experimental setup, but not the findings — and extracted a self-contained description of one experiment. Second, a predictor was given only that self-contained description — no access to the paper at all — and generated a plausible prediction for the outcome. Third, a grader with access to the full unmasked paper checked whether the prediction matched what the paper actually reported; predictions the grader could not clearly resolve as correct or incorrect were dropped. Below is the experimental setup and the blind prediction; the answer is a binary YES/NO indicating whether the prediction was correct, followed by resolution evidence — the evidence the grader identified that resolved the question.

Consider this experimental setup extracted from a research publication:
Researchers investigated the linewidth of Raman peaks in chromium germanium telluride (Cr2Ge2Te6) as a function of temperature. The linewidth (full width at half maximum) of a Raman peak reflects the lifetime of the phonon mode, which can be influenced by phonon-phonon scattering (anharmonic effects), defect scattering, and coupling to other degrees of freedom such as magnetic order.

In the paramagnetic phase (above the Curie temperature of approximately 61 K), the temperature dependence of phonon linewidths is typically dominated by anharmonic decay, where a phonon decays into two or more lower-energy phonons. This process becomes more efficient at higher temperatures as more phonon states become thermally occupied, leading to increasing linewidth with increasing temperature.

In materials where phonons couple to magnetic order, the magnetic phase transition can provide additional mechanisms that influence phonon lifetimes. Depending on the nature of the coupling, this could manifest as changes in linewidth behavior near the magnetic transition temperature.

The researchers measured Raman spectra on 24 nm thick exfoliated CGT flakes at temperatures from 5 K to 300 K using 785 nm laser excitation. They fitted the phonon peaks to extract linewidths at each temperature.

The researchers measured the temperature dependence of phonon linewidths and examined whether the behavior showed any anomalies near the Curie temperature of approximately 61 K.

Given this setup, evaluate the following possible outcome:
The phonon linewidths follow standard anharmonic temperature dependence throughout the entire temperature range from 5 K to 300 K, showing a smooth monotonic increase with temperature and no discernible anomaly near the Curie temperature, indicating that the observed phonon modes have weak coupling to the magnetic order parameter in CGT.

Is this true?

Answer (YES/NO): NO